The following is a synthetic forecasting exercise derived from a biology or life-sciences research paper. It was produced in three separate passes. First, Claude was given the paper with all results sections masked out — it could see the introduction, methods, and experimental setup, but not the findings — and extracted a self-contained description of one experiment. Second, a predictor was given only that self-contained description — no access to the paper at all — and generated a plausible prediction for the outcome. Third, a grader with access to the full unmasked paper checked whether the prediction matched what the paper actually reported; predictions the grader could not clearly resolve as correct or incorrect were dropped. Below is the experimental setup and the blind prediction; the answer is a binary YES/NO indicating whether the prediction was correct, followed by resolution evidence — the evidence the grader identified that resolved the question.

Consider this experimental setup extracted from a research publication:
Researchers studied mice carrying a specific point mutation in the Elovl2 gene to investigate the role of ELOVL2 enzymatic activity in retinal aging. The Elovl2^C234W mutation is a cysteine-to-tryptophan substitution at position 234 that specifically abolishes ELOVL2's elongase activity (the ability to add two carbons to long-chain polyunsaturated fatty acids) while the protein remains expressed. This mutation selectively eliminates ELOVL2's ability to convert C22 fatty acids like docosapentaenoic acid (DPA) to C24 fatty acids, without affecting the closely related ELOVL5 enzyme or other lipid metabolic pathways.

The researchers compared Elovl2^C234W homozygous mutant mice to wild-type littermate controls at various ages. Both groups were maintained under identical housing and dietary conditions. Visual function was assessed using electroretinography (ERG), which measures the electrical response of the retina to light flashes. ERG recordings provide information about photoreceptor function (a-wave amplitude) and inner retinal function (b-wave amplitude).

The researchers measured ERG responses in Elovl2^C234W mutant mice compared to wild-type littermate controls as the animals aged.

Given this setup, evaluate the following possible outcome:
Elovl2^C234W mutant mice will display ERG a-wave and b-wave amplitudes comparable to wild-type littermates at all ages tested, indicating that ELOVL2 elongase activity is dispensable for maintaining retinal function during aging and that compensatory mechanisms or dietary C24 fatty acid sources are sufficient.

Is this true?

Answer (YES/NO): NO